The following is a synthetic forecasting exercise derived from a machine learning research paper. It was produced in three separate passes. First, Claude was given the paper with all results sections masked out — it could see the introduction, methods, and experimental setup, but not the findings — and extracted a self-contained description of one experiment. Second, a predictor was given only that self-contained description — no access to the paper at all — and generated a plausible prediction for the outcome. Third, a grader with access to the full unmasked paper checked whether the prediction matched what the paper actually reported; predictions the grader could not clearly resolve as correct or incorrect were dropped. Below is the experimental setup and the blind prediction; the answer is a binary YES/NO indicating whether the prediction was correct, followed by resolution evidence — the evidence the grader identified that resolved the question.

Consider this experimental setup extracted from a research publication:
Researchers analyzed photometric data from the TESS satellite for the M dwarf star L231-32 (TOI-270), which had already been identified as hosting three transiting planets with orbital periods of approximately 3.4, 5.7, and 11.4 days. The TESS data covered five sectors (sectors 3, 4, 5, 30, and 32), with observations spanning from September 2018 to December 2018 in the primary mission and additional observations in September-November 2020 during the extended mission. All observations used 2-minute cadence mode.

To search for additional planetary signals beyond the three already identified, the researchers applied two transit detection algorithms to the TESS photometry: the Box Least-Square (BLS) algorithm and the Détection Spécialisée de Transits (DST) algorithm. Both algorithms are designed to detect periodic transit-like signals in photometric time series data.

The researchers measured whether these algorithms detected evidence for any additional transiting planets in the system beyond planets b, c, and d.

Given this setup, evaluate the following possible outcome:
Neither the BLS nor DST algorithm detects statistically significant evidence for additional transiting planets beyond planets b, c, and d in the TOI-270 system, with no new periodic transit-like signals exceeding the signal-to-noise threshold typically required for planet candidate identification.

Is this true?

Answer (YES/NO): YES